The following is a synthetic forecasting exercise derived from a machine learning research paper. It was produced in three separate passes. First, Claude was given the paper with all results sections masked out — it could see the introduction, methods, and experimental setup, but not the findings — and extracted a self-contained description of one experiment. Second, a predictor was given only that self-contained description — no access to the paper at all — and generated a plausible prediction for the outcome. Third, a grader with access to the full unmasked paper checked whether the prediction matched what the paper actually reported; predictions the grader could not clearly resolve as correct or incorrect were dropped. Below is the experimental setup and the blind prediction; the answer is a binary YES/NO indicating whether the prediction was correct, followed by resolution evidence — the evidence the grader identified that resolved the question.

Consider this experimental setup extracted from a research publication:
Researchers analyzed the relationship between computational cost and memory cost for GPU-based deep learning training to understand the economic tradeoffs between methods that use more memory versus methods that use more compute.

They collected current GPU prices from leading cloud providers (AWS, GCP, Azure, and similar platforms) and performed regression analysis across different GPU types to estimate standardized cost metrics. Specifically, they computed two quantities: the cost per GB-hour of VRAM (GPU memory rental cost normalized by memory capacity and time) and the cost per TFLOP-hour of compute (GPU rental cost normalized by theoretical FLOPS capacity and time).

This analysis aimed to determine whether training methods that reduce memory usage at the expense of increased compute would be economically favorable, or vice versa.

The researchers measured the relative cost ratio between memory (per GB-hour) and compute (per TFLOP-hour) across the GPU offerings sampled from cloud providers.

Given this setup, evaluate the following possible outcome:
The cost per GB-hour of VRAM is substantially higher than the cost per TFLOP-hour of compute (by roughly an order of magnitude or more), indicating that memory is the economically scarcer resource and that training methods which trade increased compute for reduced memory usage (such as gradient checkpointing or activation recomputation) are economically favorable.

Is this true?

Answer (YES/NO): YES